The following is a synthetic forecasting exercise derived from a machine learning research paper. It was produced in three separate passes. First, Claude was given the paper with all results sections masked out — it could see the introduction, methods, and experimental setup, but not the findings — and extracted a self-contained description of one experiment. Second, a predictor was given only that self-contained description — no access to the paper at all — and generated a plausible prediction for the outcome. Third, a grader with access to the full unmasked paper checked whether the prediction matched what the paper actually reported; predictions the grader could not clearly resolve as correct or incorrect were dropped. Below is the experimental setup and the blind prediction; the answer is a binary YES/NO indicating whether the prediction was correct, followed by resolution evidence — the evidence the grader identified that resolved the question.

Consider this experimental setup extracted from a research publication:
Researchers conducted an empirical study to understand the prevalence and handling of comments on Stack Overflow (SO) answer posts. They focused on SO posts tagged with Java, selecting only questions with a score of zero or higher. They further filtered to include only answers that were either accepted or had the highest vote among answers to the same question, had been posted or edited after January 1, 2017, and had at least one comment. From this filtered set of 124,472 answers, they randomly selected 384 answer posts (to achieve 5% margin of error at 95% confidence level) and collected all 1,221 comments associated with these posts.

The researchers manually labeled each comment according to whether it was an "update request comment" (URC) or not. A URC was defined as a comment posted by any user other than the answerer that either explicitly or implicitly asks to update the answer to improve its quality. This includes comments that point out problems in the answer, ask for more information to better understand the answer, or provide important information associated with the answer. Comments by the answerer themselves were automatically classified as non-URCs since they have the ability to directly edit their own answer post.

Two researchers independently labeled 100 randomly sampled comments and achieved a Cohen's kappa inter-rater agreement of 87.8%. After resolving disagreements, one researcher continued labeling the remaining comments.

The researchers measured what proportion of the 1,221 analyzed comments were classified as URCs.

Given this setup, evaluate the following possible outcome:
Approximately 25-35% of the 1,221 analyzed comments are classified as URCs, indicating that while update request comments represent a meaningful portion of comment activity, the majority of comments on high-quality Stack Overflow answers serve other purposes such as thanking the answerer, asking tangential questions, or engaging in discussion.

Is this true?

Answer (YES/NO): NO